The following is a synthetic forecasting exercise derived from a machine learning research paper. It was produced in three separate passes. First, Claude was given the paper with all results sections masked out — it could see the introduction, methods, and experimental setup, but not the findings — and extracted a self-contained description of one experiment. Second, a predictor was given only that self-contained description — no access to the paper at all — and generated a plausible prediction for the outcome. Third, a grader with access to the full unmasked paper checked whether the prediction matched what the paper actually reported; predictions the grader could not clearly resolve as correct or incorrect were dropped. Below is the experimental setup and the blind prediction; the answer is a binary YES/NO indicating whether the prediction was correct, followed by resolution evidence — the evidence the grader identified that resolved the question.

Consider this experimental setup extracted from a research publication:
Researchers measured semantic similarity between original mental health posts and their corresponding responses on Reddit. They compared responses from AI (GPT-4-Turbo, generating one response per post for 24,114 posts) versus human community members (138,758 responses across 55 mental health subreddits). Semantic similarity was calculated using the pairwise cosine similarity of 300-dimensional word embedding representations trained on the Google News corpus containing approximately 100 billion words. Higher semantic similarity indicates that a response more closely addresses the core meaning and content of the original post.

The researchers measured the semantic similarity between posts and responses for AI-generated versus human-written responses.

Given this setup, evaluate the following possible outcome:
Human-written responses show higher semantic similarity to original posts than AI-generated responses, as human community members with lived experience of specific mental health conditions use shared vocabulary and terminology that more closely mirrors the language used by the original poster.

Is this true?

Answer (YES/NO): NO